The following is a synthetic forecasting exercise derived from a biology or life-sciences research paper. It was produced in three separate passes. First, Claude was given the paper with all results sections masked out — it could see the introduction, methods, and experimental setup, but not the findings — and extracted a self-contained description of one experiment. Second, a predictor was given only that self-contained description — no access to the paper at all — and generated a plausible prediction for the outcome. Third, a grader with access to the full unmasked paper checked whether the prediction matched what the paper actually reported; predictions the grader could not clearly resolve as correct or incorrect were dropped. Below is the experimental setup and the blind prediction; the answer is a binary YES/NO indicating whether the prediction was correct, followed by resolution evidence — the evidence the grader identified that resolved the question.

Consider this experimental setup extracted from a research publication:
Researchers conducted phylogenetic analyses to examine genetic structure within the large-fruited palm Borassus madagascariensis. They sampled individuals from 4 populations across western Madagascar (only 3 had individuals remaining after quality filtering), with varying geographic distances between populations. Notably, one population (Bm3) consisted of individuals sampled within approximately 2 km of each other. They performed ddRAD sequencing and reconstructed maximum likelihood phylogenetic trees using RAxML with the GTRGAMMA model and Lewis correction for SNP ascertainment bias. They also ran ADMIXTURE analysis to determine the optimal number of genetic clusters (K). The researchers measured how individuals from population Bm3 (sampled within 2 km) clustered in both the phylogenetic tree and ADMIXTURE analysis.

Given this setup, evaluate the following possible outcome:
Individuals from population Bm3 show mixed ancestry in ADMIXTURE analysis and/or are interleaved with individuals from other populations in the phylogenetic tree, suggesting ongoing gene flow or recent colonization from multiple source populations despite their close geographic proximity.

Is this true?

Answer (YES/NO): NO